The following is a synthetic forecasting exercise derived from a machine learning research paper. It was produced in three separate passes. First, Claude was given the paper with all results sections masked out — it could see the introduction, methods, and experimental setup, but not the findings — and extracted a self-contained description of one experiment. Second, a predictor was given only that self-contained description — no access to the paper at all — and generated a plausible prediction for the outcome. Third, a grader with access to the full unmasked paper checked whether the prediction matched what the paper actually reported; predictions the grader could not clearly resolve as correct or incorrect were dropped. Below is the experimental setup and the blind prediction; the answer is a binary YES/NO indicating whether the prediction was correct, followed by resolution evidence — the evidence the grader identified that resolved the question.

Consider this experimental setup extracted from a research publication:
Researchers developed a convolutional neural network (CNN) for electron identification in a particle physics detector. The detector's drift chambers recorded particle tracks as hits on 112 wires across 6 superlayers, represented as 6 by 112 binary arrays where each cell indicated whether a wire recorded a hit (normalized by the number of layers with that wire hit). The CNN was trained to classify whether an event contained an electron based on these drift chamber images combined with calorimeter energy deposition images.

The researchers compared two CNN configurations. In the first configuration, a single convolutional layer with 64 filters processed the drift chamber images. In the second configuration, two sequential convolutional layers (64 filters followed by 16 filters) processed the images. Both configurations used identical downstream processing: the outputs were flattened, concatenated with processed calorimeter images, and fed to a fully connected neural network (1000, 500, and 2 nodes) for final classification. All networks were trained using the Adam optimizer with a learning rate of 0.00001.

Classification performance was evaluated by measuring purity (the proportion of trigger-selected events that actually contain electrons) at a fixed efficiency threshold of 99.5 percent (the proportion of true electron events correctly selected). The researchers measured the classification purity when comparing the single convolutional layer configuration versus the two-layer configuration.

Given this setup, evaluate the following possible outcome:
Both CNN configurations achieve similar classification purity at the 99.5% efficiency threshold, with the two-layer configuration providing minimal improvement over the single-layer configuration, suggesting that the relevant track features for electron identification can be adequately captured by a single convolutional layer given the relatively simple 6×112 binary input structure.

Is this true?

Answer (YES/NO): NO